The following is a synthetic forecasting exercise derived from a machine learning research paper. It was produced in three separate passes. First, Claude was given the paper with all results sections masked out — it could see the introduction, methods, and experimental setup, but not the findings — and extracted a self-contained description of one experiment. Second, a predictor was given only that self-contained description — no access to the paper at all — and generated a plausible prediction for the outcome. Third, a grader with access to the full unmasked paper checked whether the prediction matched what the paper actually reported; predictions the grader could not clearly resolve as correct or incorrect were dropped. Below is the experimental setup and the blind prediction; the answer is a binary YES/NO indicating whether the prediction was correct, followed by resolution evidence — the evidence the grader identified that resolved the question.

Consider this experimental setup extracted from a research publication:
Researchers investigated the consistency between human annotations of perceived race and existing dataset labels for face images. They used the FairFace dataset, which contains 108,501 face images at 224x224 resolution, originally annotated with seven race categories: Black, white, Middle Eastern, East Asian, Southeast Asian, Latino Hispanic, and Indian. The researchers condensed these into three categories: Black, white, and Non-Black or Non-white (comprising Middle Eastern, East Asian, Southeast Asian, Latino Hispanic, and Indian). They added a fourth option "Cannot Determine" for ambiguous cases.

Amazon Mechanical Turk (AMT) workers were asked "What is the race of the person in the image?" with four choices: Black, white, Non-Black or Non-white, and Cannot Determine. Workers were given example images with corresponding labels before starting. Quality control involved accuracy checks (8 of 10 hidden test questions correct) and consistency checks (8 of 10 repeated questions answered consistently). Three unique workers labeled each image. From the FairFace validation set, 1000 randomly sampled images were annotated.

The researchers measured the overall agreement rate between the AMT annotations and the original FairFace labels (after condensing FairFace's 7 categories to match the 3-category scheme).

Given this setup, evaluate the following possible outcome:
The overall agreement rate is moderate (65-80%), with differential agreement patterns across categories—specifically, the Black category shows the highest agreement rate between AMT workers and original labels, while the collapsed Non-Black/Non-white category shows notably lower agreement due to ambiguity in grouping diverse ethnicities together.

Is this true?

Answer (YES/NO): NO